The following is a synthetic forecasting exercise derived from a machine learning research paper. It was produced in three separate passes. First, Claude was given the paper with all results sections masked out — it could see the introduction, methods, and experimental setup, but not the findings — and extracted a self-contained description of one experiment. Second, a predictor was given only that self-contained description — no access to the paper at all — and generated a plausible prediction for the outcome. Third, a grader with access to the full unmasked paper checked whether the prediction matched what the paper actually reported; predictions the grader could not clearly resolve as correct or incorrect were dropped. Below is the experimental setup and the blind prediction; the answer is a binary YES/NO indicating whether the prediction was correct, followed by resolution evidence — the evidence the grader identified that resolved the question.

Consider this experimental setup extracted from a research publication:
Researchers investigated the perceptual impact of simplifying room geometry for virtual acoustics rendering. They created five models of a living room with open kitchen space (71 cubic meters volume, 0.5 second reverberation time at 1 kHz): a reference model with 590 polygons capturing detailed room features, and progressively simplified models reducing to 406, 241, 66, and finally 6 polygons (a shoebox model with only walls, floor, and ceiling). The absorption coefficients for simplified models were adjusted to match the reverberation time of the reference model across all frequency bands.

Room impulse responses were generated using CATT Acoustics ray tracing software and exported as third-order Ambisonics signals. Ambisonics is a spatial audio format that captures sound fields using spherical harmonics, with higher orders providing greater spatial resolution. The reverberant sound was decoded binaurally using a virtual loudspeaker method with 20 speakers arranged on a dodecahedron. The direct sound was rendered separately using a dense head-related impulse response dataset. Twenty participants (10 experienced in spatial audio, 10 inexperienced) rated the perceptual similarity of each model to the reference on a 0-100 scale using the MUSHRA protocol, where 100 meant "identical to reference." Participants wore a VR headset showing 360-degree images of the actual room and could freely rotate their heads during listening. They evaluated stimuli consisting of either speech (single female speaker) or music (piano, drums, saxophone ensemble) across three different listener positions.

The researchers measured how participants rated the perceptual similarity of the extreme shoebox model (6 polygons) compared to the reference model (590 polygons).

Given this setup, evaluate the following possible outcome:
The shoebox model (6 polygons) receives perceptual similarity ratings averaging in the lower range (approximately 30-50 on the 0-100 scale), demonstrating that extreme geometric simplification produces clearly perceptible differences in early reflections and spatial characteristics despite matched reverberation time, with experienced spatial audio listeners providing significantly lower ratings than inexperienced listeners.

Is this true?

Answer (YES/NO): NO